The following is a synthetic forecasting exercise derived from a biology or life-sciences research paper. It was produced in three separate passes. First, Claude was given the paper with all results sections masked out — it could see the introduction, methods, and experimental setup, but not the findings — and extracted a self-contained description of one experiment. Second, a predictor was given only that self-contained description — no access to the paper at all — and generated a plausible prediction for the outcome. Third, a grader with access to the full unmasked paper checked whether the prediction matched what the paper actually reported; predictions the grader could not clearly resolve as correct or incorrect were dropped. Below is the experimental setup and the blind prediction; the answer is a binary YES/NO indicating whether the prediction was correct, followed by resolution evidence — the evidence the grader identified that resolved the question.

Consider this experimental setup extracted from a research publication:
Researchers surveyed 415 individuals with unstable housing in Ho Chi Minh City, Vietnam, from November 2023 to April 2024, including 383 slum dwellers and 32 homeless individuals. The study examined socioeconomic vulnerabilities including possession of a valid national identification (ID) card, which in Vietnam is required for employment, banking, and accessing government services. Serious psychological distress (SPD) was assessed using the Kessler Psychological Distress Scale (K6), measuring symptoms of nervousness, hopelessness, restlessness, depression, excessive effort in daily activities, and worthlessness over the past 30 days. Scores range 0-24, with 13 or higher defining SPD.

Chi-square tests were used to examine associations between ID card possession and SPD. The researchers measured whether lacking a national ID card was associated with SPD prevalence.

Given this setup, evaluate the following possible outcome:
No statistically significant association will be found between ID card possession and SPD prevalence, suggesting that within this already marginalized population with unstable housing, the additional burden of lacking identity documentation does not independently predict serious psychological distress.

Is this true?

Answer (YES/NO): NO